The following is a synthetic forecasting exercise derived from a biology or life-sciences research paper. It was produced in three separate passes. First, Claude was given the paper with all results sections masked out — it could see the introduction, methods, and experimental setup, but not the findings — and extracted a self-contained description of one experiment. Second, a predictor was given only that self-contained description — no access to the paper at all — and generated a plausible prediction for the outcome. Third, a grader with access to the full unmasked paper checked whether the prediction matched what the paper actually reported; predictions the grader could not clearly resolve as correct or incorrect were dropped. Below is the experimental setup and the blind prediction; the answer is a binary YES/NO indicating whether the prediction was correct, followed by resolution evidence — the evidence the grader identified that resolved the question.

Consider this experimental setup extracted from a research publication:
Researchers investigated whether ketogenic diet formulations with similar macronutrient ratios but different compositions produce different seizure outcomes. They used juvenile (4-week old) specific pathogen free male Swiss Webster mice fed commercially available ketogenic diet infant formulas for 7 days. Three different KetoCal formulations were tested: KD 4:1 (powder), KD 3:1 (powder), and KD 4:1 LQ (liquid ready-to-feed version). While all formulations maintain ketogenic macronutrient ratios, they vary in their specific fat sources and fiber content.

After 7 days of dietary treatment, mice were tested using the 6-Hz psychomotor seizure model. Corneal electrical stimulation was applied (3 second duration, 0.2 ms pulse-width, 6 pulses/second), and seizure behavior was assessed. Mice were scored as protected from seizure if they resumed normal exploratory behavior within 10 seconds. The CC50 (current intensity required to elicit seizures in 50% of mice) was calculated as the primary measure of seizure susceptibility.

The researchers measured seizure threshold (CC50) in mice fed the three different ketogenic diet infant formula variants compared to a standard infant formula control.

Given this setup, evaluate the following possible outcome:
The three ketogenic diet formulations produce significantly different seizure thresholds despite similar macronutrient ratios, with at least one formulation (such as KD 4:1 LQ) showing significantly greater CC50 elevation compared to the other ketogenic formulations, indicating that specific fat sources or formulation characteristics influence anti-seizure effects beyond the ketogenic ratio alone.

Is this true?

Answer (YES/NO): NO